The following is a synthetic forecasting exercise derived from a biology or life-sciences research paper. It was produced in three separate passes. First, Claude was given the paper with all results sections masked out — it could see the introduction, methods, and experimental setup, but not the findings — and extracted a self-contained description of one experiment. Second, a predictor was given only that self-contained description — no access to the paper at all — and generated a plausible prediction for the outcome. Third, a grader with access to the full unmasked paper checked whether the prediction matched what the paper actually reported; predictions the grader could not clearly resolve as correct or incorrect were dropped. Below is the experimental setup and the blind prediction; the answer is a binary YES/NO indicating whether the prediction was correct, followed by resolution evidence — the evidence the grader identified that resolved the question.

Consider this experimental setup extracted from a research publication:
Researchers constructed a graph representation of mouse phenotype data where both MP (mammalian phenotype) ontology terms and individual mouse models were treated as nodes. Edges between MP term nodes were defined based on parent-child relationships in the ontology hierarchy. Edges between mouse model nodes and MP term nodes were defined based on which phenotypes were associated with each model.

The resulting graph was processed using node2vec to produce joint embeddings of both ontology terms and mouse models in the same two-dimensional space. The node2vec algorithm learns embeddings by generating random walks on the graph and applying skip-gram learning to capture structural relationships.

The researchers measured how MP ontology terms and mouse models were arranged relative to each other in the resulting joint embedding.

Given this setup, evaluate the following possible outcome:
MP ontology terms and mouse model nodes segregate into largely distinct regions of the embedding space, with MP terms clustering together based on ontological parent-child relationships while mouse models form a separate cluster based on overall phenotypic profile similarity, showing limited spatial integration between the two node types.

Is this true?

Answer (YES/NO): NO